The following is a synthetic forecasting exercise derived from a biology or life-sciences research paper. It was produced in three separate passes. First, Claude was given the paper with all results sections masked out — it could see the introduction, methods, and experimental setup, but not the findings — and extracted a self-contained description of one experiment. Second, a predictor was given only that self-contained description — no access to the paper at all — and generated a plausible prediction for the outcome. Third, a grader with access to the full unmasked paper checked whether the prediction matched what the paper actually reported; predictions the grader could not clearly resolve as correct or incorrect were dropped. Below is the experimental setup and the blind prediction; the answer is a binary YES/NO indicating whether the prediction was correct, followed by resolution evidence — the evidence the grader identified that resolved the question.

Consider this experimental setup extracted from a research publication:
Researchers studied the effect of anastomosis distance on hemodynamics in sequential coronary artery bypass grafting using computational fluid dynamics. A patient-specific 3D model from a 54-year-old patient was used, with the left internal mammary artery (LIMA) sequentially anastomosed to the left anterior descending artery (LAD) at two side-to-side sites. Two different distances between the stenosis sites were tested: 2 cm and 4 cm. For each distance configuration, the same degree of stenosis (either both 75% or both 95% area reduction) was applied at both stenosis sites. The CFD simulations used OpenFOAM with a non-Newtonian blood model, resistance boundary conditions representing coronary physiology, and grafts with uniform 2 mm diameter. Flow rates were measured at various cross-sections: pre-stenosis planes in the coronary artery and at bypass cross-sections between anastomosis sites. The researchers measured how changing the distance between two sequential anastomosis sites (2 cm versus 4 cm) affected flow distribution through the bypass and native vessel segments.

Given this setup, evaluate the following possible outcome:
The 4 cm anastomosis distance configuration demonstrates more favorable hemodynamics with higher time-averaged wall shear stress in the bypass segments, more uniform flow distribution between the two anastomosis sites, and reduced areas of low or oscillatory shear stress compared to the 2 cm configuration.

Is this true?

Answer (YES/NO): NO